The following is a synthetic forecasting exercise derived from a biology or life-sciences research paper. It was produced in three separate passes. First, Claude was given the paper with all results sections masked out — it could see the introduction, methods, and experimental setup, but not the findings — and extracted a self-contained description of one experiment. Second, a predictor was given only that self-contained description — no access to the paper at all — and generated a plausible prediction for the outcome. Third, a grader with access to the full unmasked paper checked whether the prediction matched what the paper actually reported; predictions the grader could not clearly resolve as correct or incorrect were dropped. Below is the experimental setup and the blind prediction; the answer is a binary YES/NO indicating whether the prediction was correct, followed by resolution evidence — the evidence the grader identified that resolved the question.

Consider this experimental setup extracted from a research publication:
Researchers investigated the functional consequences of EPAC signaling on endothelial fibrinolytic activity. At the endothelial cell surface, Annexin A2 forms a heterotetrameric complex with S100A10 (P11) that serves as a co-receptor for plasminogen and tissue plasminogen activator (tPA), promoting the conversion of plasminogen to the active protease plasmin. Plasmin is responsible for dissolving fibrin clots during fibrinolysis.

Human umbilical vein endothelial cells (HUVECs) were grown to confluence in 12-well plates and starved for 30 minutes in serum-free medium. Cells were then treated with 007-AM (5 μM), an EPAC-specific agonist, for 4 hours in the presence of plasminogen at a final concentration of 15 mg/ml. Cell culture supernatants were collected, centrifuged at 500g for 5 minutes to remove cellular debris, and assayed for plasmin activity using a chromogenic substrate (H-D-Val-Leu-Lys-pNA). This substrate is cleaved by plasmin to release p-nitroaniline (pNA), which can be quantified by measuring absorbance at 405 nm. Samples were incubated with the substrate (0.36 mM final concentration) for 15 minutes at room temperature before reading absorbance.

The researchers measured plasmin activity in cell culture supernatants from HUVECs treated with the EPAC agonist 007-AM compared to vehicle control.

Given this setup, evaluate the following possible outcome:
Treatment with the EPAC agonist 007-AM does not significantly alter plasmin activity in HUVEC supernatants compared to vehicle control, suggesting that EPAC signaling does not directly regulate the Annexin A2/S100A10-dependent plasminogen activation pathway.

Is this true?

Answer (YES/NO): NO